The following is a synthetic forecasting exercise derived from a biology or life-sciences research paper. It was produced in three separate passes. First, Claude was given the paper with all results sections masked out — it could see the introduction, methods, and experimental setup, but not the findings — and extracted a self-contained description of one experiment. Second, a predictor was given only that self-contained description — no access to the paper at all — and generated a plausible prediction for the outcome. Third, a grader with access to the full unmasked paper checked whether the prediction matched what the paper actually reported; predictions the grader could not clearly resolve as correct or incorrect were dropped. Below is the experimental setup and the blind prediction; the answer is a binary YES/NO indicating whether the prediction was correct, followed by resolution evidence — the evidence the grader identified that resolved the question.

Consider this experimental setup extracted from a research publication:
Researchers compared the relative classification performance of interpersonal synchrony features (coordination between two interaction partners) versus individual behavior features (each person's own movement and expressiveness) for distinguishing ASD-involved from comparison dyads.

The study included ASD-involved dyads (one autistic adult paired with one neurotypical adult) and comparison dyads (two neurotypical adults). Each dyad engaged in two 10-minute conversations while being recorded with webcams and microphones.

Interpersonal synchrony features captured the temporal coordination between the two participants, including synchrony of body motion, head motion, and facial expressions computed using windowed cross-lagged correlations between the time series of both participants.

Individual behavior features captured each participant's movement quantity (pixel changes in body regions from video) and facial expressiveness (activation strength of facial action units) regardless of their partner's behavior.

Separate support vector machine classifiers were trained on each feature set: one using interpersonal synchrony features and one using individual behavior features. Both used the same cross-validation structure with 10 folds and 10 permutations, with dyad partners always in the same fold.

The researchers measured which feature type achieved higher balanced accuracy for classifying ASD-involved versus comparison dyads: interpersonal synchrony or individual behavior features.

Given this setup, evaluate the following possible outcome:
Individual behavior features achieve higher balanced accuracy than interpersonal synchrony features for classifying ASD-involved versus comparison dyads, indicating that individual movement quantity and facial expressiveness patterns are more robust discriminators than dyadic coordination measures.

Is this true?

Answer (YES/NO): NO